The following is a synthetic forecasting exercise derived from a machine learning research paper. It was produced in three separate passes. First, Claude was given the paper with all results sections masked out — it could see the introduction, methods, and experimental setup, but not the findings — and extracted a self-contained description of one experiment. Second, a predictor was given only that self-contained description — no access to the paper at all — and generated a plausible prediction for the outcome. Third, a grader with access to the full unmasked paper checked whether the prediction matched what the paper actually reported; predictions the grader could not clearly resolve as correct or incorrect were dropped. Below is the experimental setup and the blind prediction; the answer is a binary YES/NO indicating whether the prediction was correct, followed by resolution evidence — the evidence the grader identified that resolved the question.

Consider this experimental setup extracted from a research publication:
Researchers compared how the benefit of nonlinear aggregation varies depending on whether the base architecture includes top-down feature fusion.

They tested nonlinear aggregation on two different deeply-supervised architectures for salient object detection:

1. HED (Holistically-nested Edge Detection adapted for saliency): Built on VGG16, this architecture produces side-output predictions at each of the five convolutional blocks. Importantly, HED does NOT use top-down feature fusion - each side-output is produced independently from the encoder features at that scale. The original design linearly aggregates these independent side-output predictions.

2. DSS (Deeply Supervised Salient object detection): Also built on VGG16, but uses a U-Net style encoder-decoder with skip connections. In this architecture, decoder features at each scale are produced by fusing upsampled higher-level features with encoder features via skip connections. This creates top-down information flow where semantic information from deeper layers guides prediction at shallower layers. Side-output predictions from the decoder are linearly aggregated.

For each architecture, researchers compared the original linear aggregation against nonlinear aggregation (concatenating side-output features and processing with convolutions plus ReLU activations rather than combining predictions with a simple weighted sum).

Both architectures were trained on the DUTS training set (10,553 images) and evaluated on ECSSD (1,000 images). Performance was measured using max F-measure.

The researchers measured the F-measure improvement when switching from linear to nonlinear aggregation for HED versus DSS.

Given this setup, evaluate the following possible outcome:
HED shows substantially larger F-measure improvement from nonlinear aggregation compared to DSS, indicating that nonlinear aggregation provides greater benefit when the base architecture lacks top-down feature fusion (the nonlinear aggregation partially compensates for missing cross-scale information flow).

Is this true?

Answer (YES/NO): YES